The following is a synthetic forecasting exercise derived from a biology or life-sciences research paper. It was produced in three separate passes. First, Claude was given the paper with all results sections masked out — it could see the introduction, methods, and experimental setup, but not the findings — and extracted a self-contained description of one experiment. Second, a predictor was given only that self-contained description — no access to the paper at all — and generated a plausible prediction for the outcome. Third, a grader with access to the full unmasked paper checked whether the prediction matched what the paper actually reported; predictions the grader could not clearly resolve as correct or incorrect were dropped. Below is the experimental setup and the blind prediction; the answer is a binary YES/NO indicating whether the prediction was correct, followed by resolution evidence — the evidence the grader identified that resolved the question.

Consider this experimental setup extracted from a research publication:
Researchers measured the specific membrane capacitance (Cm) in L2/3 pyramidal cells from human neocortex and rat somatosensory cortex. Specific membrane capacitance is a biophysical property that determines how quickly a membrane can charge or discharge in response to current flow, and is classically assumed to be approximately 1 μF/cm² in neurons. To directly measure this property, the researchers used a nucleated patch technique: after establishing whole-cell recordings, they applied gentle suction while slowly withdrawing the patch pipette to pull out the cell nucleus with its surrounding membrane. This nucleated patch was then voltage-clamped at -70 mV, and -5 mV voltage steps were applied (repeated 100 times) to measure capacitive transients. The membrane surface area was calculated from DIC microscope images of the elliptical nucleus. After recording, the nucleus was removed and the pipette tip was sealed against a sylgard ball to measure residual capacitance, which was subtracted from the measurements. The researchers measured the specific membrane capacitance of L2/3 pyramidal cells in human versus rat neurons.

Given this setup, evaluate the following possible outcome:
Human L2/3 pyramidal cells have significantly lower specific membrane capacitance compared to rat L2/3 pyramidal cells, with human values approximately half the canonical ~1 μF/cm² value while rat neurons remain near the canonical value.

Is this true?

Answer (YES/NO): NO